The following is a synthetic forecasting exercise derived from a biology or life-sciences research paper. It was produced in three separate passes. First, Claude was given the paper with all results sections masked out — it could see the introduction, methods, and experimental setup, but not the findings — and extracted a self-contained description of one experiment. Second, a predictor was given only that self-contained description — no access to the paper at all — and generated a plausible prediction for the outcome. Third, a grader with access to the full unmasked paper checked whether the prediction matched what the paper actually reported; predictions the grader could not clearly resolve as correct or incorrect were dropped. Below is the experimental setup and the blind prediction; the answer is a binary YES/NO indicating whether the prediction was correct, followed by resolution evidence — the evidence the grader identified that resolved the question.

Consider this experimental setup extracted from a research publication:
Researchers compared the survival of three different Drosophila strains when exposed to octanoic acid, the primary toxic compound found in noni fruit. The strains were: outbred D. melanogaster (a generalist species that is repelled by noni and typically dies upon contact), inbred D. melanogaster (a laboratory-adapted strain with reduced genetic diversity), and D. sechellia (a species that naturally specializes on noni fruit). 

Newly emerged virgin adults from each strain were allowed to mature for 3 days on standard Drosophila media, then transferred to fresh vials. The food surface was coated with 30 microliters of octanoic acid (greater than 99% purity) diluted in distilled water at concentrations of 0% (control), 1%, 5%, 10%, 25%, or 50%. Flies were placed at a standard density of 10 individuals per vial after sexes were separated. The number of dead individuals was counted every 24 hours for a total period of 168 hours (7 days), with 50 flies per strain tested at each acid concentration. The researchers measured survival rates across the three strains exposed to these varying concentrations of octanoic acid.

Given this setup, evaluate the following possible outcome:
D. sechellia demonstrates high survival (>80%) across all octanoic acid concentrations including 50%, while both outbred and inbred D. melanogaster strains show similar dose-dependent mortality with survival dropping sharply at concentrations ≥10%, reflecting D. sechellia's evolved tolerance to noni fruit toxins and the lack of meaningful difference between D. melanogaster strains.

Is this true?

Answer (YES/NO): NO